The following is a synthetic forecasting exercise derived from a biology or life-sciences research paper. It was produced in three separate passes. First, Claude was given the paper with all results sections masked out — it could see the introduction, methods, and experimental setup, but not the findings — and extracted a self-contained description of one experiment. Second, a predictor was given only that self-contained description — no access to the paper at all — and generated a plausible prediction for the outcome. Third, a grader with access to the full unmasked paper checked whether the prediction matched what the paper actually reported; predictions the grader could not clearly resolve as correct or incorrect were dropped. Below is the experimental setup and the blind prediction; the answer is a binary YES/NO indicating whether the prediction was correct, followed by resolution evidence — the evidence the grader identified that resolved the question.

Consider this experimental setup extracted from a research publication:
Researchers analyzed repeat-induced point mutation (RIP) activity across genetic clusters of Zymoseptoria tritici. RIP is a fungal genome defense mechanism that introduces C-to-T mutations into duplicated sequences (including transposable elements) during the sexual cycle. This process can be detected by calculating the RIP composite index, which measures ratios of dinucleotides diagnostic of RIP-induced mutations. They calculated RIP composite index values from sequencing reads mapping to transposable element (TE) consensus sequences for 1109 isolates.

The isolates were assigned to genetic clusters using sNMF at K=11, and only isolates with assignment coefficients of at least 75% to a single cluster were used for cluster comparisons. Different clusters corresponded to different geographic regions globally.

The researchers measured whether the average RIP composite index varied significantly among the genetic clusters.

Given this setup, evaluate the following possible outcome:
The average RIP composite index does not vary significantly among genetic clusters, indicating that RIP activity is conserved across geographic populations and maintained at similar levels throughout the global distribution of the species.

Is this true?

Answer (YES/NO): NO